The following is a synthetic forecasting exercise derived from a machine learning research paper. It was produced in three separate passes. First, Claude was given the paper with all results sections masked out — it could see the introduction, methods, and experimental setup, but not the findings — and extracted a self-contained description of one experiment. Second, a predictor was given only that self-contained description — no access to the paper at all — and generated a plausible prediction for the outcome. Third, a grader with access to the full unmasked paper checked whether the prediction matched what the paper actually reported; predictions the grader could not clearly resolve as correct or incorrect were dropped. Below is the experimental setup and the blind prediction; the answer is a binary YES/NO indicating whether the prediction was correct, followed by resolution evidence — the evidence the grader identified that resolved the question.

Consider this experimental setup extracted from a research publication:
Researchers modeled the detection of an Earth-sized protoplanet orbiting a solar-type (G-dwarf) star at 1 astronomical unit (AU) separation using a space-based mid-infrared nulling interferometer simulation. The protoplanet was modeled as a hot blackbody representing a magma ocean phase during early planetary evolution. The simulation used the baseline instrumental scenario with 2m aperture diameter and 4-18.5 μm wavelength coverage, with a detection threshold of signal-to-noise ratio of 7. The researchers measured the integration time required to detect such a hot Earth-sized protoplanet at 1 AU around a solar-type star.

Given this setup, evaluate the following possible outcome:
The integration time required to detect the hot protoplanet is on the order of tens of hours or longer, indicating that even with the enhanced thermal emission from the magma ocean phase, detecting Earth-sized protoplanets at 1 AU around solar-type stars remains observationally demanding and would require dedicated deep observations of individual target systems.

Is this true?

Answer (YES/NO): NO